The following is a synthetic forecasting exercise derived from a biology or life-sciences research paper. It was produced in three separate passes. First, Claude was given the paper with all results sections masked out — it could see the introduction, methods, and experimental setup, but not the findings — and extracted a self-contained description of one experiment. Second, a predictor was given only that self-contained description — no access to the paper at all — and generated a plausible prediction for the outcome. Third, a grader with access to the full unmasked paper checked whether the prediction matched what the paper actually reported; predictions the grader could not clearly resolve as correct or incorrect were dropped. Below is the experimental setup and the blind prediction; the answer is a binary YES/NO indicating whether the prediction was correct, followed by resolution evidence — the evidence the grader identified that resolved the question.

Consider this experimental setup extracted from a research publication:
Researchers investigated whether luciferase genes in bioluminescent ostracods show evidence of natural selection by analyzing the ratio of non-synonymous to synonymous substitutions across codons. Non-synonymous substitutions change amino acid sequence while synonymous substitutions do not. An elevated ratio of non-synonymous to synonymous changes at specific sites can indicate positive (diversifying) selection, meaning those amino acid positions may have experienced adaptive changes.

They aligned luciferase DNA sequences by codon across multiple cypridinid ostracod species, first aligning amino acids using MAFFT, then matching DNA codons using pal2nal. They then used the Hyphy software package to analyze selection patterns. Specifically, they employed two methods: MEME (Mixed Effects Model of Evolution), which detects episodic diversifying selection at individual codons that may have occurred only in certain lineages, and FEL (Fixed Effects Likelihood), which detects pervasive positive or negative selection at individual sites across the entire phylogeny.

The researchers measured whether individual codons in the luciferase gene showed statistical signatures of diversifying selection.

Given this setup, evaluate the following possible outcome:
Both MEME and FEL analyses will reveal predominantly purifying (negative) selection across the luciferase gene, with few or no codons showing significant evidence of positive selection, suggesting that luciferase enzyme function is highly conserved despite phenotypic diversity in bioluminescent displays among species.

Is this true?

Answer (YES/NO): NO